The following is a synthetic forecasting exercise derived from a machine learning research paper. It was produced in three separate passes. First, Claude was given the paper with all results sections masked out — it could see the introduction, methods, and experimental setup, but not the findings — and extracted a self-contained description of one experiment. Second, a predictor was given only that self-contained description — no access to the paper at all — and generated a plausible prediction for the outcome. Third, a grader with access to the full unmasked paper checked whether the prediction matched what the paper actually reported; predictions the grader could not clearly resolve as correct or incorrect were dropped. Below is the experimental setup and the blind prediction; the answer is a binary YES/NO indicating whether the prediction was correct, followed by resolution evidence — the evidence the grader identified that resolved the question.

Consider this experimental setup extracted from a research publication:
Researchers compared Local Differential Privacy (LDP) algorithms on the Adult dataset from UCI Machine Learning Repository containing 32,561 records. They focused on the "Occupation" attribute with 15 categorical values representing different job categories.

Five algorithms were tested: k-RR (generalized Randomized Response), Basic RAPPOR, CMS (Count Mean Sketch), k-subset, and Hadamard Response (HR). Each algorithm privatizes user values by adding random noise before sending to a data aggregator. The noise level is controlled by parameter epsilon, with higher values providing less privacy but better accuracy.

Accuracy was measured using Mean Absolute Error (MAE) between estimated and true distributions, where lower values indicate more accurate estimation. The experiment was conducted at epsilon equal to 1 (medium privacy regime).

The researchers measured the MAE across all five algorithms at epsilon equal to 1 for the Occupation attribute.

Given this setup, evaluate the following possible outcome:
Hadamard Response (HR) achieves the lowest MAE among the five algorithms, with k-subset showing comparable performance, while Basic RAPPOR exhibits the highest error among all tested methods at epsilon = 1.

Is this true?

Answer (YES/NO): NO